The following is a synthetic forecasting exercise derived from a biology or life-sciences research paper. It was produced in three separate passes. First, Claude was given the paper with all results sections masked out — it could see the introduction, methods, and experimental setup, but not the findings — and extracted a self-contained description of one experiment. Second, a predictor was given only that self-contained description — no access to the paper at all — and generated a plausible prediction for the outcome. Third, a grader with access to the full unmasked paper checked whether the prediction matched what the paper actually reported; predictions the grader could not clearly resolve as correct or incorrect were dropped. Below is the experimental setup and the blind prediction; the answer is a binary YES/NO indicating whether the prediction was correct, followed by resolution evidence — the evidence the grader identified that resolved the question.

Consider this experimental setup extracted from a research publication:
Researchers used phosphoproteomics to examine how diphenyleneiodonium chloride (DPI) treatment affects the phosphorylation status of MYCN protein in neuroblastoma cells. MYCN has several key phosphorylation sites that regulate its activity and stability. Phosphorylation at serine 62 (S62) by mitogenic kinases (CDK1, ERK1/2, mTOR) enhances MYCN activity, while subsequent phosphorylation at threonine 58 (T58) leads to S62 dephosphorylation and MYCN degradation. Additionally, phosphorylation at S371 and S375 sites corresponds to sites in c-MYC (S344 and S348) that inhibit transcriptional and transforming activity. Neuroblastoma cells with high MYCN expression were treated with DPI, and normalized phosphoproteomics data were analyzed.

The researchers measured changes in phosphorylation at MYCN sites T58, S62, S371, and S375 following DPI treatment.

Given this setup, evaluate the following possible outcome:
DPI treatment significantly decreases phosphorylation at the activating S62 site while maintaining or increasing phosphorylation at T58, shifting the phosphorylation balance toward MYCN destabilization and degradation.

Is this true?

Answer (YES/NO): NO